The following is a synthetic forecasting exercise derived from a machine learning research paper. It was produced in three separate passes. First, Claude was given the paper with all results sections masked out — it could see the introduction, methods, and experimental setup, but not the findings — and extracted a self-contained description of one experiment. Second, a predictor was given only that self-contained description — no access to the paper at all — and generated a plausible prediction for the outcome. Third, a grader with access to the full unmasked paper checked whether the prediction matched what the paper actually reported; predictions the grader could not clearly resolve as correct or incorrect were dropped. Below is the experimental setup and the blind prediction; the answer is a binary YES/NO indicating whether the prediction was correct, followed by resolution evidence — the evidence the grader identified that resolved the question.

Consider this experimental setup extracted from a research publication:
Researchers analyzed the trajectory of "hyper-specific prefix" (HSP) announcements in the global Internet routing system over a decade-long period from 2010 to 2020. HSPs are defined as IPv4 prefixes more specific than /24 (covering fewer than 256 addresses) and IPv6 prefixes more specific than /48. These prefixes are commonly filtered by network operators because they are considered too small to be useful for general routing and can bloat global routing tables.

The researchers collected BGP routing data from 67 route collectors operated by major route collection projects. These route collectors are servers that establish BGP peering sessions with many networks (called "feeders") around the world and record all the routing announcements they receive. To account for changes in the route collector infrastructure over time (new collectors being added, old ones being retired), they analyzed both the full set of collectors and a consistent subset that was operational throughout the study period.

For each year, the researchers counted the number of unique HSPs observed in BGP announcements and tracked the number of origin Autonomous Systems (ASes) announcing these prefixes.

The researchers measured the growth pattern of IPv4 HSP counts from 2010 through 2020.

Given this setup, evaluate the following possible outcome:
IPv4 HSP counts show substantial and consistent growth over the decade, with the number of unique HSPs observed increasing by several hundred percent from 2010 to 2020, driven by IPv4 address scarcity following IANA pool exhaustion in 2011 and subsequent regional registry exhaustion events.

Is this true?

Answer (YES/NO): NO